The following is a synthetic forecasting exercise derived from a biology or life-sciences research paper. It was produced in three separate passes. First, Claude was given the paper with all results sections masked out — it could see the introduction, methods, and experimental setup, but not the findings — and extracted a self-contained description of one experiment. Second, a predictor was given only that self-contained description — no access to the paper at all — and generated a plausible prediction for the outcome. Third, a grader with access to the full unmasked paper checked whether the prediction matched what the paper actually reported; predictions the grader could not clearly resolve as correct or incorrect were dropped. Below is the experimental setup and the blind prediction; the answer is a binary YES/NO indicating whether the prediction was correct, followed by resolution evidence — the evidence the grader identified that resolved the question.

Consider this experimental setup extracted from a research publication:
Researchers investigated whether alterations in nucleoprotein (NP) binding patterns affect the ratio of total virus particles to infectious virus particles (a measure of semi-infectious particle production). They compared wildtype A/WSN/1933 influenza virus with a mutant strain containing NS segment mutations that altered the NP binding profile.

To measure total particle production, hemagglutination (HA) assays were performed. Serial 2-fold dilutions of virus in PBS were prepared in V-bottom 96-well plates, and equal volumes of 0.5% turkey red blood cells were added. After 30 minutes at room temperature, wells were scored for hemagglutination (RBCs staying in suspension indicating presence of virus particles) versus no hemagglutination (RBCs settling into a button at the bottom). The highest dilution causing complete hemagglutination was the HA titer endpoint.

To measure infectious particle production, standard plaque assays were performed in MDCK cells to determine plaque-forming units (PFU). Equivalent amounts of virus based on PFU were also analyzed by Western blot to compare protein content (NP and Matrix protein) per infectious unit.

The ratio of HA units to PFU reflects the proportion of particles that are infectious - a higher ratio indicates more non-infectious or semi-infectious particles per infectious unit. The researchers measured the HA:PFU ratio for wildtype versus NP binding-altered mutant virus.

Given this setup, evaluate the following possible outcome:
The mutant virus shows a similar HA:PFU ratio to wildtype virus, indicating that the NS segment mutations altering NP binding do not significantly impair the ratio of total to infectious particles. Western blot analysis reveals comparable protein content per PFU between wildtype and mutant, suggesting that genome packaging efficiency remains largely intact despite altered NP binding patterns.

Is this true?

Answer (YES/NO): NO